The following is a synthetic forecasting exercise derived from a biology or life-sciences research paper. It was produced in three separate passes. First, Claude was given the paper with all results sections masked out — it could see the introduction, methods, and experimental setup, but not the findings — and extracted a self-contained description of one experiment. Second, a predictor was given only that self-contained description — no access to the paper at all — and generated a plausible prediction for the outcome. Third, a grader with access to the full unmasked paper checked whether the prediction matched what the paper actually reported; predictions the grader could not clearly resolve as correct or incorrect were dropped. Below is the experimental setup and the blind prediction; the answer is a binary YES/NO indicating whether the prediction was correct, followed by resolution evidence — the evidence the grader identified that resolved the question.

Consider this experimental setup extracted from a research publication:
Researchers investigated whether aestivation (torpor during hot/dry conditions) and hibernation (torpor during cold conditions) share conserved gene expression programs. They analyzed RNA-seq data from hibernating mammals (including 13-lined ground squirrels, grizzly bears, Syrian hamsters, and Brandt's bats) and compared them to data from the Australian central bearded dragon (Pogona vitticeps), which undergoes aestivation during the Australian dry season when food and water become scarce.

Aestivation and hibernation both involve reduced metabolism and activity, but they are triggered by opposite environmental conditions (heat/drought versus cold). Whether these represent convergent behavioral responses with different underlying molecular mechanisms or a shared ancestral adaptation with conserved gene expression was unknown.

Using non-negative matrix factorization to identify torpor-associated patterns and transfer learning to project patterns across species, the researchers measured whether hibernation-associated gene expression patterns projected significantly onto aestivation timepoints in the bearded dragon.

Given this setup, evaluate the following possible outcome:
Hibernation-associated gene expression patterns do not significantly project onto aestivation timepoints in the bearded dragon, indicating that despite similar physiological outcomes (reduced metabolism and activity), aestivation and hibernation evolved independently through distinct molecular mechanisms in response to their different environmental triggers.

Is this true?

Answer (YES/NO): NO